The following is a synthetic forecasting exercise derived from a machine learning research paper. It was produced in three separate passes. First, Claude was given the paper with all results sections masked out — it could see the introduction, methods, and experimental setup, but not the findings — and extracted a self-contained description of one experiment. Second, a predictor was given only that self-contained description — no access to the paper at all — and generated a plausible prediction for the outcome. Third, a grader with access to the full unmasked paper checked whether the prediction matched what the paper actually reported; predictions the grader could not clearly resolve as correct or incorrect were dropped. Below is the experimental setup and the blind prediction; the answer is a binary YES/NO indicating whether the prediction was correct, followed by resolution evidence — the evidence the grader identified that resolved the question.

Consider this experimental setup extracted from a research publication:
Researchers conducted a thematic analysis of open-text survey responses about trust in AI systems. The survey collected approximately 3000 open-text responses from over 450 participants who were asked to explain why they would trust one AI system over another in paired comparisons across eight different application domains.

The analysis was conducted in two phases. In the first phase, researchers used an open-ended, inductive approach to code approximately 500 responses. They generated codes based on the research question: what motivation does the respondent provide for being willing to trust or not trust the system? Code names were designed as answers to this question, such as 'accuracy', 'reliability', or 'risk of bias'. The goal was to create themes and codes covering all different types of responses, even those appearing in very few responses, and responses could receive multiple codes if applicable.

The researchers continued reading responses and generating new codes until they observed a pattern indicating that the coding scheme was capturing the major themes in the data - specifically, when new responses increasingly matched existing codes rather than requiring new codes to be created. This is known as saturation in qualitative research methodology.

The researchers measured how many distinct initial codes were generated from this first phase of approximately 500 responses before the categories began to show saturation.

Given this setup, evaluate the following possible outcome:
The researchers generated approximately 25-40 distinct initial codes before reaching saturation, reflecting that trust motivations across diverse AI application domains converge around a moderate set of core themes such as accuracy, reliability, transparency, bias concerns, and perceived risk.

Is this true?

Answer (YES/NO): NO